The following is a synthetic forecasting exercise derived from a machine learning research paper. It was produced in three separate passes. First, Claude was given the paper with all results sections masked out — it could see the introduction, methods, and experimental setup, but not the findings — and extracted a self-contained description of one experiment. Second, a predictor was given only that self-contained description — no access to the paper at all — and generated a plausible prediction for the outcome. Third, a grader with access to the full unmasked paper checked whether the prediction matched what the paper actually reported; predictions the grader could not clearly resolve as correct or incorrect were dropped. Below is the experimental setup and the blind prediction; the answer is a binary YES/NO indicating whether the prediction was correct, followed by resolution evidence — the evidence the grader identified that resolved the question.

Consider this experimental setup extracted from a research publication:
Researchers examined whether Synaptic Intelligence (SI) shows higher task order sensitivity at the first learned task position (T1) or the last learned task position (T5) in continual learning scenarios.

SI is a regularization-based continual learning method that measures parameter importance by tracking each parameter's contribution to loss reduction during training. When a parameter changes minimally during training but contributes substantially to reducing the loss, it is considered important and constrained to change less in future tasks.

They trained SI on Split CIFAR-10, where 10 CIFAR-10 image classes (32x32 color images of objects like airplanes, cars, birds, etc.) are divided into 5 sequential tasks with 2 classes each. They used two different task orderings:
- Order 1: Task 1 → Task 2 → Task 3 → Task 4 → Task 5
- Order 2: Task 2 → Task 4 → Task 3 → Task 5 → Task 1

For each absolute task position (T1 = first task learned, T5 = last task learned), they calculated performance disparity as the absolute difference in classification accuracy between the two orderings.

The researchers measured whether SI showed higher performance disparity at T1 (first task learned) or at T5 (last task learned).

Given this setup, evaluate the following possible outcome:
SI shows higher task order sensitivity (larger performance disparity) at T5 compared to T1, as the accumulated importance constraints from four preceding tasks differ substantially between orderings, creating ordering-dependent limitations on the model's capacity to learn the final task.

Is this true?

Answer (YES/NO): NO